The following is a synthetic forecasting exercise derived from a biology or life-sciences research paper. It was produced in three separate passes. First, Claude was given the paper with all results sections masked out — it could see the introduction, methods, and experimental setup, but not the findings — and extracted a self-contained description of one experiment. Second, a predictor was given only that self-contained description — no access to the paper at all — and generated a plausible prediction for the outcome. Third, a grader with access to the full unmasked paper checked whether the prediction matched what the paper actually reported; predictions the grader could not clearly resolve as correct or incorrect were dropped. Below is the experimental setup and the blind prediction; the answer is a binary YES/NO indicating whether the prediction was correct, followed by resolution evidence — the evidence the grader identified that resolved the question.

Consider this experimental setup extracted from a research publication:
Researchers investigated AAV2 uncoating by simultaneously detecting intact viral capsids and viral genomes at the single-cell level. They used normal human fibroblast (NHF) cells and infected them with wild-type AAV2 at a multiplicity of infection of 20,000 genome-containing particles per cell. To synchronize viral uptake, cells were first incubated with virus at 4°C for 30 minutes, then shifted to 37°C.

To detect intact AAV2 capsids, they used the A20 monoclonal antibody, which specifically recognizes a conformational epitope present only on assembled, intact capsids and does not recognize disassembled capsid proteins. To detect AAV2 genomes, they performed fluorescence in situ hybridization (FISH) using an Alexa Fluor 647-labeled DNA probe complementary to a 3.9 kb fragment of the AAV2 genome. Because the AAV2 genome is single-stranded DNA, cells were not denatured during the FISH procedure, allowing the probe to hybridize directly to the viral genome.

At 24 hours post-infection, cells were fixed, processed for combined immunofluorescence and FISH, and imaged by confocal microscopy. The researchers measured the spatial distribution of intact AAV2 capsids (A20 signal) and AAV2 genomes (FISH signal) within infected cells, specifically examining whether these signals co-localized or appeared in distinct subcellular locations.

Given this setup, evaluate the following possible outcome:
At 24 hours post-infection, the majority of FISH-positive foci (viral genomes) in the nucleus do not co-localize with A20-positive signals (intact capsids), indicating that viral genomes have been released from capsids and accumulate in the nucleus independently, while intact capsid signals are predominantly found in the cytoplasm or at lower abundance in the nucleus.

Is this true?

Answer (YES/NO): NO